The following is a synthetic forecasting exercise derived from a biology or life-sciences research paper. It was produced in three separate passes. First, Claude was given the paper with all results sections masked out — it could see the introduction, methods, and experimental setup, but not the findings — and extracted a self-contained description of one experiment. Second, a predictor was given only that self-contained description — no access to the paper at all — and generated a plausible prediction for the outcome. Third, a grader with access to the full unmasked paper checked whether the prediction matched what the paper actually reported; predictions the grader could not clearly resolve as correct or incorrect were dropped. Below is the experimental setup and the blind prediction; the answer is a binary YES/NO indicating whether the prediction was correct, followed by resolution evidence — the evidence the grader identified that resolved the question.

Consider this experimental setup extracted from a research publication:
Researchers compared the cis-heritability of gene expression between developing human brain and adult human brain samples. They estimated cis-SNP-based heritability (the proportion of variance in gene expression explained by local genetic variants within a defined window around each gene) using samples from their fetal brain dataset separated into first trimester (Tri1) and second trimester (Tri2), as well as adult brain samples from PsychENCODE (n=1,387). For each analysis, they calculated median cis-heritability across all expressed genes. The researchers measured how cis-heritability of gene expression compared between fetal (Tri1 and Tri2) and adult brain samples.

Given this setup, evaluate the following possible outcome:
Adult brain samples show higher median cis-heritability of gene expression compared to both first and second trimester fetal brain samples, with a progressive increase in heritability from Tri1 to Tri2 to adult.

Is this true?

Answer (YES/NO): NO